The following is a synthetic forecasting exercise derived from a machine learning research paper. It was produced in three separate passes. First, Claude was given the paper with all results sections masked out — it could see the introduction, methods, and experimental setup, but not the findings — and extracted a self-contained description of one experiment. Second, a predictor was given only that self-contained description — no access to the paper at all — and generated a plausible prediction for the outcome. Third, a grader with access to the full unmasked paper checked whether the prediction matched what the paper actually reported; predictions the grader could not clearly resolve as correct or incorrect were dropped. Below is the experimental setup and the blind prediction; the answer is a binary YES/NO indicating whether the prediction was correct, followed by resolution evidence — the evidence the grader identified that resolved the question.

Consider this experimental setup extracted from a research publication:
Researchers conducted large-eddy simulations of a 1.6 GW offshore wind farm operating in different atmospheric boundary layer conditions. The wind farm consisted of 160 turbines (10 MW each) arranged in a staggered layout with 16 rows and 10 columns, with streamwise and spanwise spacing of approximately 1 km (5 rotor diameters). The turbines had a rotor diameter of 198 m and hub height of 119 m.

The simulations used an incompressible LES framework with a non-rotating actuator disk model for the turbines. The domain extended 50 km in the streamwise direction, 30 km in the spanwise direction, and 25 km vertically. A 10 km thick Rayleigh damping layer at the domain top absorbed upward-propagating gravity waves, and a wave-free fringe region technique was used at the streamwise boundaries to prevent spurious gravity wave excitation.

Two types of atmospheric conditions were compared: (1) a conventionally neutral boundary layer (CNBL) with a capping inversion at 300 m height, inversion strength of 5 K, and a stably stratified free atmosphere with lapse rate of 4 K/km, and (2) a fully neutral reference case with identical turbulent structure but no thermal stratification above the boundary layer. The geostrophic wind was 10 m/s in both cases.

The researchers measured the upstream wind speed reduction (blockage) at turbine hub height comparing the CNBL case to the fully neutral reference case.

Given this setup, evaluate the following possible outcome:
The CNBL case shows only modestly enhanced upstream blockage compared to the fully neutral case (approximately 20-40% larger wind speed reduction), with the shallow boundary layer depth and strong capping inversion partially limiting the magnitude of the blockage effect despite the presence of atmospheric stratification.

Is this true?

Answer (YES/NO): NO